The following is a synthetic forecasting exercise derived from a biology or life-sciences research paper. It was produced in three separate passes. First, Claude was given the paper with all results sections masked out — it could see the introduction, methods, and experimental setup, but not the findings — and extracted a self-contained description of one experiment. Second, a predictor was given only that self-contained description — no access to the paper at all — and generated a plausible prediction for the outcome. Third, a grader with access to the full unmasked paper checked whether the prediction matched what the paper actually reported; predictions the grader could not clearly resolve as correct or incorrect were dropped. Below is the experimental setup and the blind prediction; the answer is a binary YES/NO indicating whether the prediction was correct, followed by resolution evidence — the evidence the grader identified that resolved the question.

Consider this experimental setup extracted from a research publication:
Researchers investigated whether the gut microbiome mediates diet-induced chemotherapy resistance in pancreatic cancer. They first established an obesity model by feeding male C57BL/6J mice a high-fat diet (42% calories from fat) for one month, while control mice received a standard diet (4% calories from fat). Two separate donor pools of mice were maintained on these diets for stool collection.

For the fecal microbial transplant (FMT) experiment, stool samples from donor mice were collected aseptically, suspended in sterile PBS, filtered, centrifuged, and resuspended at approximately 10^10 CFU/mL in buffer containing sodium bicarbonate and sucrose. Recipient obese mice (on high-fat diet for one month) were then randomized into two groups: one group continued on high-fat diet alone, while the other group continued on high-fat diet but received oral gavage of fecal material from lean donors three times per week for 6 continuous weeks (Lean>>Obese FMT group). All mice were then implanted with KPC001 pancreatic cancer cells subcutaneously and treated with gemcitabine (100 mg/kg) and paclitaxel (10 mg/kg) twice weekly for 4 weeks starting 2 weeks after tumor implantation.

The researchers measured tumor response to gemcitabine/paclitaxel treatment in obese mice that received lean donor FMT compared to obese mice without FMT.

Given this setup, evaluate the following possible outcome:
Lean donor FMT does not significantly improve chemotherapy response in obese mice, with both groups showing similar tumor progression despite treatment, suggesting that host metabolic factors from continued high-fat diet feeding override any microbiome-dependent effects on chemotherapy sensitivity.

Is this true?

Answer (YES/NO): NO